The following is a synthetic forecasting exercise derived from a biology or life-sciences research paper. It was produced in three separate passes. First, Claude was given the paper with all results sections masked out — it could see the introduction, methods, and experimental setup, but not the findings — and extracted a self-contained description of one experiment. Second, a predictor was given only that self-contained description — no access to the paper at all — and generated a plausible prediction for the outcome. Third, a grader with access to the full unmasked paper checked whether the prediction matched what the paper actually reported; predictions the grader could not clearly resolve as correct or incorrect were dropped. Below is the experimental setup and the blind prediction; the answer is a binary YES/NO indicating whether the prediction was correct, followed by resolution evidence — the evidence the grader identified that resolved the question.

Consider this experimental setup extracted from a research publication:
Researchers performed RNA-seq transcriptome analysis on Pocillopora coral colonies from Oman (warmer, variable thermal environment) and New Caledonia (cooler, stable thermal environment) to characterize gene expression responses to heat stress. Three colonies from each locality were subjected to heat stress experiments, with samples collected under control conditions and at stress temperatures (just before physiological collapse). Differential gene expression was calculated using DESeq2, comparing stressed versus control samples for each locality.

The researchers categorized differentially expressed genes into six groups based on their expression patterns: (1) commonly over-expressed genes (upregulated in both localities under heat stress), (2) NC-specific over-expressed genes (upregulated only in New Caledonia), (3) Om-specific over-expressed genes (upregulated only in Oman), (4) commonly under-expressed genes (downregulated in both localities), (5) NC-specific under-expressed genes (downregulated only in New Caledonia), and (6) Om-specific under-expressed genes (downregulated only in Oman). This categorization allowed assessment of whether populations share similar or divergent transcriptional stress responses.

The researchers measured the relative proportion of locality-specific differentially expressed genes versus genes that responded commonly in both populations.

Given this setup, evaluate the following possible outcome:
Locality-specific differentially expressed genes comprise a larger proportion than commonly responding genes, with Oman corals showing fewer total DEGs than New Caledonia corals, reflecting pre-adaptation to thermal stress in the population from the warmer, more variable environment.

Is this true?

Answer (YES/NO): NO